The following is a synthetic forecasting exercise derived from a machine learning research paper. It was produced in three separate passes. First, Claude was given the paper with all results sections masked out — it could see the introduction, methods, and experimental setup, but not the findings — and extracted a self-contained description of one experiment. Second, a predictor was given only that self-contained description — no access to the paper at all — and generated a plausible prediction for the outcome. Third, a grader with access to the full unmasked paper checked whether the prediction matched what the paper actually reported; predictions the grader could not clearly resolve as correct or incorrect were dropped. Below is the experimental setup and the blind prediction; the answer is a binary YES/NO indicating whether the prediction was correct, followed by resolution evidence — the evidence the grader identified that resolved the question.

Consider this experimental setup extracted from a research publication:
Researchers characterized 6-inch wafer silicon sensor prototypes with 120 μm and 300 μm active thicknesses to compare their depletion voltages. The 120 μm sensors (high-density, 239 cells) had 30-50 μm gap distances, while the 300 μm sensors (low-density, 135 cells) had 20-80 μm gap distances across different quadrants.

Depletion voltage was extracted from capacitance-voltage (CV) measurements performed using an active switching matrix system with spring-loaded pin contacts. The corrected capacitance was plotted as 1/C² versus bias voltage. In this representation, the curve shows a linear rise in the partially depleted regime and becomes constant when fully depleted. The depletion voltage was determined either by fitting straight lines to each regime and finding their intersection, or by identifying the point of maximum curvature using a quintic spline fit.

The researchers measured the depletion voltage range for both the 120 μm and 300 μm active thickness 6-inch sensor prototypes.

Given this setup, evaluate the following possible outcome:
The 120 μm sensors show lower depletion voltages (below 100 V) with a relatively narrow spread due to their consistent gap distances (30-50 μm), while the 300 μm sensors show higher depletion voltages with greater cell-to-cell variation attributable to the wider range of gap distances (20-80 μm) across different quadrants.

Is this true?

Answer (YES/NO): NO